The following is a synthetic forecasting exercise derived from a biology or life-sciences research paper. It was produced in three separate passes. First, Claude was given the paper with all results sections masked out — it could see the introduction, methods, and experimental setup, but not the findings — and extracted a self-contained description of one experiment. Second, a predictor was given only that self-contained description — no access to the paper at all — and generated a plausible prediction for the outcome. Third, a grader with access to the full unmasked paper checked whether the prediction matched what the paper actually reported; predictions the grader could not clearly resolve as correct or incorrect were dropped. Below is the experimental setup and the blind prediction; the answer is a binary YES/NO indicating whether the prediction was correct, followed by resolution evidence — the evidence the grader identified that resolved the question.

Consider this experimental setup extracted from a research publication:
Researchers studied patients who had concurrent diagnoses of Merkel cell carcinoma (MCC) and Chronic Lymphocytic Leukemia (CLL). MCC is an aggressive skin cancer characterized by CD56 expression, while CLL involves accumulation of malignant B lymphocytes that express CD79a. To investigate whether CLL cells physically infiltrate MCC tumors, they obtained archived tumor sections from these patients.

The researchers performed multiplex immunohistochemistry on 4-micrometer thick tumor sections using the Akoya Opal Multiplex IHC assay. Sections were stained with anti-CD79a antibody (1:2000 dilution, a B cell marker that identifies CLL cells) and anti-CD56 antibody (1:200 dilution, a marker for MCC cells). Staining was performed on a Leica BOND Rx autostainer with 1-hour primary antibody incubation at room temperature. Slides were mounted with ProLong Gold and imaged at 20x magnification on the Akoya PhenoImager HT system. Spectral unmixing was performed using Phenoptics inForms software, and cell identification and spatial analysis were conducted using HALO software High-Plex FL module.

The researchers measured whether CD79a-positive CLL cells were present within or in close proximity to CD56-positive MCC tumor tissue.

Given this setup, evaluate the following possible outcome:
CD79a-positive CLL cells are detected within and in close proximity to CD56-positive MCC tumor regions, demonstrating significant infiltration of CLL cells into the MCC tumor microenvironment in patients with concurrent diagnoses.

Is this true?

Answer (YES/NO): NO